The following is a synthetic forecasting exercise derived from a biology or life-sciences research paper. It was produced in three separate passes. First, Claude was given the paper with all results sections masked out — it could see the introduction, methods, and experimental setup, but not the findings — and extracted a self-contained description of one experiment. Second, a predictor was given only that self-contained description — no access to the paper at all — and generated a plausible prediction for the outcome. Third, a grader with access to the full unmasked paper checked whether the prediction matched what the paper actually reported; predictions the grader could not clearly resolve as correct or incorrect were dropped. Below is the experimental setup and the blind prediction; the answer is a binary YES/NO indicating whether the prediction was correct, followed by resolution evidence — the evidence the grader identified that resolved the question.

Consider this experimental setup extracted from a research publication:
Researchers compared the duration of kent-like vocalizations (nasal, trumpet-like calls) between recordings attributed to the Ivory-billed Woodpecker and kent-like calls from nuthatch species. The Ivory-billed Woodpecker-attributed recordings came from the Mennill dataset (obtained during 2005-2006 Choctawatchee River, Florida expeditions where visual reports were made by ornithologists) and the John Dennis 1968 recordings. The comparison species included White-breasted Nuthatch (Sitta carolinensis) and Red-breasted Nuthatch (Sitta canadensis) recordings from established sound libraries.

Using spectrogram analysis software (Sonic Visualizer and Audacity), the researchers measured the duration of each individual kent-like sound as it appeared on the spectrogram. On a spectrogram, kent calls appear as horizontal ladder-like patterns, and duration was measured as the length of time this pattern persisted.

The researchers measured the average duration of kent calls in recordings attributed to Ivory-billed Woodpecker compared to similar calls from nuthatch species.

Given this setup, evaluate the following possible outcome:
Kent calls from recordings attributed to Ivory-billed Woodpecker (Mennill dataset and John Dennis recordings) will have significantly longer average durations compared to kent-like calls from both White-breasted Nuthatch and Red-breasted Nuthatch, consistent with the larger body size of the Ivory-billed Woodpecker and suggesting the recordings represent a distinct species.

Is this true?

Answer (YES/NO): NO